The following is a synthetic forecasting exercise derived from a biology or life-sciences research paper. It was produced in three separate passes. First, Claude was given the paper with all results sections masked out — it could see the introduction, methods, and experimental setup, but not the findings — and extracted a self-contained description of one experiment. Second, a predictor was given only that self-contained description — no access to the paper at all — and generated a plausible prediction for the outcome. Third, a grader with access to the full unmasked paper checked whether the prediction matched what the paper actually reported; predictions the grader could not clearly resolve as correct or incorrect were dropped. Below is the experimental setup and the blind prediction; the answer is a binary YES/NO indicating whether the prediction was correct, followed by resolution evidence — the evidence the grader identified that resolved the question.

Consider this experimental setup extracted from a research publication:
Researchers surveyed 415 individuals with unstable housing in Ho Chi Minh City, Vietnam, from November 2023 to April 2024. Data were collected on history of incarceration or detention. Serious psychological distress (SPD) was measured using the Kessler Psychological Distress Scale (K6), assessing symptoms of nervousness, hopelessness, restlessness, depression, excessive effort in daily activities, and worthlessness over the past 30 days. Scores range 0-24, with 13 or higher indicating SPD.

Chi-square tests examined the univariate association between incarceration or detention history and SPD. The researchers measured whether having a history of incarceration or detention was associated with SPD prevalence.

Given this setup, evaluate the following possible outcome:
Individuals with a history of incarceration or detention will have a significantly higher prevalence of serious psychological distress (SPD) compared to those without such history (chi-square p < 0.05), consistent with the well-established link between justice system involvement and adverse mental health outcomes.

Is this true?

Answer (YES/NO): NO